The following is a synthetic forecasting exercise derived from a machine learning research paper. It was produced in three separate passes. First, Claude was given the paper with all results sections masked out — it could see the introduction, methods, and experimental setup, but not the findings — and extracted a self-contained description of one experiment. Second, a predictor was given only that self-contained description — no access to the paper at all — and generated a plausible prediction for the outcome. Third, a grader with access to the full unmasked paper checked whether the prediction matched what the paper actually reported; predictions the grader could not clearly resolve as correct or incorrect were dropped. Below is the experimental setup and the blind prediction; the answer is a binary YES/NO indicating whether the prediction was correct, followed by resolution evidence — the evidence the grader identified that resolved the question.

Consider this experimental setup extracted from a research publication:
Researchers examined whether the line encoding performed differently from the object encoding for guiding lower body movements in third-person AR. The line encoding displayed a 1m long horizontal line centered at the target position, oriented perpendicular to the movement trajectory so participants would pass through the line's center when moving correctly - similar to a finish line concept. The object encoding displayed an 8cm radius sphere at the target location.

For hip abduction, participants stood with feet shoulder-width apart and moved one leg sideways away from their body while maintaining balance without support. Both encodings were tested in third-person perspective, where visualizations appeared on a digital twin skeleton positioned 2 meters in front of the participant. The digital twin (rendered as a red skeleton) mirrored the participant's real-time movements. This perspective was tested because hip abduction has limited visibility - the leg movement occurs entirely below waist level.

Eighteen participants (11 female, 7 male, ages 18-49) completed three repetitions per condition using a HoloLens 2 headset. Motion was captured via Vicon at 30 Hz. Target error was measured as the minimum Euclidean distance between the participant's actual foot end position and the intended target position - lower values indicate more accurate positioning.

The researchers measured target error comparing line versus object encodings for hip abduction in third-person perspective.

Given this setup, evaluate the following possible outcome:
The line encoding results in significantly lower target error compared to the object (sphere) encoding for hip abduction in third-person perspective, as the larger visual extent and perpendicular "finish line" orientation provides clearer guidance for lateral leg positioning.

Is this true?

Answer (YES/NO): NO